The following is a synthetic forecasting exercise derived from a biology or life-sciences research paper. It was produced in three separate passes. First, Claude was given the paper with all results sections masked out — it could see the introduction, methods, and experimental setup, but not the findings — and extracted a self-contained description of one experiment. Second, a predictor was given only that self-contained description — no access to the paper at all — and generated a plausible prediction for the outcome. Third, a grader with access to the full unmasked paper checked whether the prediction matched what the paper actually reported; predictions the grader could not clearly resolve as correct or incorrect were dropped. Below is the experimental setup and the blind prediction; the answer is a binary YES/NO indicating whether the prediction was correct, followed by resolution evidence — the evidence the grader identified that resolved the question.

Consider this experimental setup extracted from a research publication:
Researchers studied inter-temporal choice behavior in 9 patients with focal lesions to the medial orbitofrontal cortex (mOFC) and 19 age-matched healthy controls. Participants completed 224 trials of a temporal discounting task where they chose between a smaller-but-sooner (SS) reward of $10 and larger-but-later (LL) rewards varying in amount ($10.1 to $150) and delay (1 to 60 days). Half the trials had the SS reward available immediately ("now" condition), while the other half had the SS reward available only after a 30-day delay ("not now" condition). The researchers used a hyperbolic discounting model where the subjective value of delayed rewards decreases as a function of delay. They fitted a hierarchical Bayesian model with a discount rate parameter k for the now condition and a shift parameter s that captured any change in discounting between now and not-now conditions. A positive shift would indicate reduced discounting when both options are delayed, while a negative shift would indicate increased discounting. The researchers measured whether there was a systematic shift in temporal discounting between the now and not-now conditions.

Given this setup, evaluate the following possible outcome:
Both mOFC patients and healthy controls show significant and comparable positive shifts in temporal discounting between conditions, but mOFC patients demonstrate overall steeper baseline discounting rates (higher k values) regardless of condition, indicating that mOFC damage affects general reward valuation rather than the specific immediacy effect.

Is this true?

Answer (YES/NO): NO